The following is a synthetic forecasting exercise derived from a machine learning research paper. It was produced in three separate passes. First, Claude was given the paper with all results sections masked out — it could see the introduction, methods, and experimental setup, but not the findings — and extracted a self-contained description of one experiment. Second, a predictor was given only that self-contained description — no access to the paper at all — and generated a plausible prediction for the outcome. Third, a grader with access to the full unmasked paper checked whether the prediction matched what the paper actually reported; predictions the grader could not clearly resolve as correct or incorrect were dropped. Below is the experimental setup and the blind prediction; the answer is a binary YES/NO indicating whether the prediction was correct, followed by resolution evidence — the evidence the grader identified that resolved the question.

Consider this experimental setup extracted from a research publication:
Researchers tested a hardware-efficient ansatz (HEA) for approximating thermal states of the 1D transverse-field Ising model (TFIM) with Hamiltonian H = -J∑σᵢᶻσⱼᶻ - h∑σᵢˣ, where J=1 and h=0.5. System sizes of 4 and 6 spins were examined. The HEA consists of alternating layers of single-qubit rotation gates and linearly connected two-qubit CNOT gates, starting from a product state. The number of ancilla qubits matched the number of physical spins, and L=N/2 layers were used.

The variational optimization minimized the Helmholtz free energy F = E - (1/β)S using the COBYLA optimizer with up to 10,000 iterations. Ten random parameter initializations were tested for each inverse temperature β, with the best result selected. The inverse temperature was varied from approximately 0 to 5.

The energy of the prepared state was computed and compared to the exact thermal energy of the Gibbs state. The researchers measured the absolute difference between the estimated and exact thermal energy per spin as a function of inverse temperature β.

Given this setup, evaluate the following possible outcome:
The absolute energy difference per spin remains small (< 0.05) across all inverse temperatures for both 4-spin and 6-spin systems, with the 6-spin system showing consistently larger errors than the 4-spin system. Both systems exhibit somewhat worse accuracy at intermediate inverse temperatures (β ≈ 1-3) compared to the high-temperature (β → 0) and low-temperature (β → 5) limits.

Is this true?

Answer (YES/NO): NO